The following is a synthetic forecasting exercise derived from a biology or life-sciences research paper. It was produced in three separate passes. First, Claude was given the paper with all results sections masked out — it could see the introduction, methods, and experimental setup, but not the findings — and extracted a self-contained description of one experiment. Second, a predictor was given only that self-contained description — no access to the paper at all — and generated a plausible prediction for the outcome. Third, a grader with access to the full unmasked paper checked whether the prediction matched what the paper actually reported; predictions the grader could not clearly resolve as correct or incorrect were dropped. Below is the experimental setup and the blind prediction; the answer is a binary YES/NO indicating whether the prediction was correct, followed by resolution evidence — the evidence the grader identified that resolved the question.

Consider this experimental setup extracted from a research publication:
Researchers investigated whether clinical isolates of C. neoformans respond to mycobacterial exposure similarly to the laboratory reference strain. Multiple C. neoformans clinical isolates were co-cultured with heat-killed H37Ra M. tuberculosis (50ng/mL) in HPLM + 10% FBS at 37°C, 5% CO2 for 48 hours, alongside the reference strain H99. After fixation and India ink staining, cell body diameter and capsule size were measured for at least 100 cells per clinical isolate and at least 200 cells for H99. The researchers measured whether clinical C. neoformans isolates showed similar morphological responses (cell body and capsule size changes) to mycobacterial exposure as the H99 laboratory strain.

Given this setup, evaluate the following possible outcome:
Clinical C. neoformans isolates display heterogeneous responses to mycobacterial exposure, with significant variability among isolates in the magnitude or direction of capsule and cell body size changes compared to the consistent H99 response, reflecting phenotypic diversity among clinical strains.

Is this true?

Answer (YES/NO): YES